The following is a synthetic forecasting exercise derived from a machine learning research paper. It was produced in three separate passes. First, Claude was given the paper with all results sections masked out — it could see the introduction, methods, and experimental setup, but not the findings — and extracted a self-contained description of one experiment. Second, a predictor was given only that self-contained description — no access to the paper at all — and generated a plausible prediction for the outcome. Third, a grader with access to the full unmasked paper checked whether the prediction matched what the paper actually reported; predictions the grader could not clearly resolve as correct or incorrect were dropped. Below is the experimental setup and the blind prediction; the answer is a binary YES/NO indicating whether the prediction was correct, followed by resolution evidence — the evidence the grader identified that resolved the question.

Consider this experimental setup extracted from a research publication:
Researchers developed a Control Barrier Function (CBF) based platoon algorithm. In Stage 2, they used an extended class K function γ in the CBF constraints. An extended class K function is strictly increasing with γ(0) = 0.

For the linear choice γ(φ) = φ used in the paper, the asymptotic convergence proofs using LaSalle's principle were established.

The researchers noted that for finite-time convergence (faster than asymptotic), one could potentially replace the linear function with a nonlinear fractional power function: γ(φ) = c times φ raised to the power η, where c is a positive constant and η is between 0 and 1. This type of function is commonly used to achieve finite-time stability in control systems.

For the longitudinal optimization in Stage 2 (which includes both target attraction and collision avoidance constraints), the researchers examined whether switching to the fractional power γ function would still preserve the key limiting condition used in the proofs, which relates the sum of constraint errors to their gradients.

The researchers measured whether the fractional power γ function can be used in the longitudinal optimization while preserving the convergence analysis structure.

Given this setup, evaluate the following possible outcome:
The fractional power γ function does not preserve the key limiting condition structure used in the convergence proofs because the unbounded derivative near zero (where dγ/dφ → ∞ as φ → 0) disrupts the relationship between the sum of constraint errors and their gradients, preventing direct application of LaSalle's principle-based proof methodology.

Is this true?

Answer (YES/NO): NO